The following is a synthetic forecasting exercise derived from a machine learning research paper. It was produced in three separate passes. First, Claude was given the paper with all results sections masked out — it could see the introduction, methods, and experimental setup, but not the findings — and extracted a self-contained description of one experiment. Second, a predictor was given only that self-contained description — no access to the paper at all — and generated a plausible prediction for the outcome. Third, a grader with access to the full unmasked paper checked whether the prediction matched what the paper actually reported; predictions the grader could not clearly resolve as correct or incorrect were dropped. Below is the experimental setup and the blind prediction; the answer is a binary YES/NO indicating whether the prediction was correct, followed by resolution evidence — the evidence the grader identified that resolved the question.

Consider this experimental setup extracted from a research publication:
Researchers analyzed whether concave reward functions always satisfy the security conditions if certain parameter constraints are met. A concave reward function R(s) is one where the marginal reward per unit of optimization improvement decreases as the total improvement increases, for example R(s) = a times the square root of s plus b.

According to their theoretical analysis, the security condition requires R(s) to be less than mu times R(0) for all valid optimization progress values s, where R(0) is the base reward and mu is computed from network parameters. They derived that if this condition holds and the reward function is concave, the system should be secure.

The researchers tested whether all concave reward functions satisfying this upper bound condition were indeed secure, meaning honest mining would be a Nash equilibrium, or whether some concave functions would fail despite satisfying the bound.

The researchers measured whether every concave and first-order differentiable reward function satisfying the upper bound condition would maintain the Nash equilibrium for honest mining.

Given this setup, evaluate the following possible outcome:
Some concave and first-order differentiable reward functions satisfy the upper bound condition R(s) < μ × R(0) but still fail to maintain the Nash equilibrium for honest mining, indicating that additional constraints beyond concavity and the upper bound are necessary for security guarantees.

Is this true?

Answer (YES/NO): NO